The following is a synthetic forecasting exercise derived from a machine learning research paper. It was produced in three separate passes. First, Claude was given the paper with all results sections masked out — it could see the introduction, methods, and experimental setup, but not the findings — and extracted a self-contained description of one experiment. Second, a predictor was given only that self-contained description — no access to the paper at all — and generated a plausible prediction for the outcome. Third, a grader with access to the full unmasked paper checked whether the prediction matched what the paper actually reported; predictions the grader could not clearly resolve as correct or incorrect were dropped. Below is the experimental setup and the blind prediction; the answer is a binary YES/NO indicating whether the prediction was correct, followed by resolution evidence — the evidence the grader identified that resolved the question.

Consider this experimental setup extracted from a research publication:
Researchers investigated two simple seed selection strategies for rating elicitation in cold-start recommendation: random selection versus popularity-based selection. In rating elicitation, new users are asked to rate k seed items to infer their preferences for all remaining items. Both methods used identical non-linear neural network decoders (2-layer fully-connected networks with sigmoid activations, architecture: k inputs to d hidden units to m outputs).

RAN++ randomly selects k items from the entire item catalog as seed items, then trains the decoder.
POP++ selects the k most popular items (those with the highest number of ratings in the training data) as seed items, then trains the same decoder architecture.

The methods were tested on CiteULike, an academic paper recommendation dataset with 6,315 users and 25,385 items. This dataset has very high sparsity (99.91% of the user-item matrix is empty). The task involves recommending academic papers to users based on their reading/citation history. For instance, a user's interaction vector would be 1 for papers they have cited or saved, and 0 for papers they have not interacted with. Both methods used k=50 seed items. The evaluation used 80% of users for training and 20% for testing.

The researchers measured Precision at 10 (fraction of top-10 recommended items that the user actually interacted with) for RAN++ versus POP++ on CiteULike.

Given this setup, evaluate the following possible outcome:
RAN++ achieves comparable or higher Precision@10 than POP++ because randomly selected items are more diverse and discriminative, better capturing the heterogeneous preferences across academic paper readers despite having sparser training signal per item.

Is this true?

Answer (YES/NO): NO